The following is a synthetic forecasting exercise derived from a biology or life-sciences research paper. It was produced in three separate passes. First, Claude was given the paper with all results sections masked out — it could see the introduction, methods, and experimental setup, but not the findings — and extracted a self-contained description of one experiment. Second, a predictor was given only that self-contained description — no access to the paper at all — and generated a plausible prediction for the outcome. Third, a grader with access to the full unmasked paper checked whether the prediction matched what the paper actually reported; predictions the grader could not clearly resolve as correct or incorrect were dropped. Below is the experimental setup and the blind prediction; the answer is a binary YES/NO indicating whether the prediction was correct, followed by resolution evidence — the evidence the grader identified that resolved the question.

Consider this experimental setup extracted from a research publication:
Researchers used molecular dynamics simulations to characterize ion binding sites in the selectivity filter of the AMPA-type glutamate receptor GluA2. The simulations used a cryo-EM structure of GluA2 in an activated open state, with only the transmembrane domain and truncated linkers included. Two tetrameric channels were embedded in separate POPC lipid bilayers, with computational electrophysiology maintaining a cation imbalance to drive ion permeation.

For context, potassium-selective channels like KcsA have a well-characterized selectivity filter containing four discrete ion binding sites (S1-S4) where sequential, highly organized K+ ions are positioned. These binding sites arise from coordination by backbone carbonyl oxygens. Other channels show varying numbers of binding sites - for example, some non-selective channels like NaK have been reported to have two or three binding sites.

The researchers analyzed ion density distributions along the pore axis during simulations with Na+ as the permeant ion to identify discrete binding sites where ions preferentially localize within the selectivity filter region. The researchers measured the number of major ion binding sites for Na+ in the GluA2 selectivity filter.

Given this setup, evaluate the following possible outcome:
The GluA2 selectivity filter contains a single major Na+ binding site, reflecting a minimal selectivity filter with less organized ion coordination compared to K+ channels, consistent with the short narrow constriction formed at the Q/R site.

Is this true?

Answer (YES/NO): YES